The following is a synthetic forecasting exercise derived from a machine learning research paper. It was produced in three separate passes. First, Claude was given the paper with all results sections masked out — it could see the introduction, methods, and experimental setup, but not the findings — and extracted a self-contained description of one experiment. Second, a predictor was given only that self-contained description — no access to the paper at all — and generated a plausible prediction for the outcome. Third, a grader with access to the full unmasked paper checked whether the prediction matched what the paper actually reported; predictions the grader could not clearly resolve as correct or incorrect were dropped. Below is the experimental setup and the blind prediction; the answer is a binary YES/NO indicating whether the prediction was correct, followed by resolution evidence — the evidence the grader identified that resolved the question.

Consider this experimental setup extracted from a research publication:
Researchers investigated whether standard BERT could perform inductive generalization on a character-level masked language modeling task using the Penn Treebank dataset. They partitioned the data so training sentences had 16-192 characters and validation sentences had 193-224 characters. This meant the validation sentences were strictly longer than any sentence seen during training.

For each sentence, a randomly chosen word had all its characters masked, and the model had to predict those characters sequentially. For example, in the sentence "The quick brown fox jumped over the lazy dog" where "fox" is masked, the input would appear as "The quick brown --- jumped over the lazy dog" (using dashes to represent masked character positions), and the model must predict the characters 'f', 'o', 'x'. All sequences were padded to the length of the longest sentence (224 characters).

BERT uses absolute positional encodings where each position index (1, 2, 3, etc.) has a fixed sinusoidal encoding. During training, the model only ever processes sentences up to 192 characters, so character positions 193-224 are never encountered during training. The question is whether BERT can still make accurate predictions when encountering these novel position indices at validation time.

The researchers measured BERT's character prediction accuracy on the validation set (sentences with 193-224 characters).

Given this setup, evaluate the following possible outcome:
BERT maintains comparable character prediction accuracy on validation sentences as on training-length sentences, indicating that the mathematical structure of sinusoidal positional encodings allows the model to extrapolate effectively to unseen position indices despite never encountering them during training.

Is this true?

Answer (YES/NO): NO